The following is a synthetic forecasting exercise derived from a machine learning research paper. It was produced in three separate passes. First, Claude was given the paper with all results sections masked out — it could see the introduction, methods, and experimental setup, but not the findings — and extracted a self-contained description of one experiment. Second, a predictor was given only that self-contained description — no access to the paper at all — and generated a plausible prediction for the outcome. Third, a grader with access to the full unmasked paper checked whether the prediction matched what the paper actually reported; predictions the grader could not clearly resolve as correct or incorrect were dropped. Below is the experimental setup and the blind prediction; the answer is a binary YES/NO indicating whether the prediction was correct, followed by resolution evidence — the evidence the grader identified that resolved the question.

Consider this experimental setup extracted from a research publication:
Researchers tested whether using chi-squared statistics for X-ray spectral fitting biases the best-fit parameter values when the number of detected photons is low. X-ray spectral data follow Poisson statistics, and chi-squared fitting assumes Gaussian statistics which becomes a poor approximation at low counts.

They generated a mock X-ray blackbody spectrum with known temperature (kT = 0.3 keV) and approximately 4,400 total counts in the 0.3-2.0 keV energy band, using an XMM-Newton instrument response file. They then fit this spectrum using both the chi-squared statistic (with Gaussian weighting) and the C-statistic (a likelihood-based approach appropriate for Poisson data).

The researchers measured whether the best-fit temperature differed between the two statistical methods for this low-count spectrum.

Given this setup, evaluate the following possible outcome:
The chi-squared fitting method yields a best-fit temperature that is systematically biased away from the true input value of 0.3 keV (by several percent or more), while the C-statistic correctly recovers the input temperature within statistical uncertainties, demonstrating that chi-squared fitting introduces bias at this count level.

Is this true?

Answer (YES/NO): YES